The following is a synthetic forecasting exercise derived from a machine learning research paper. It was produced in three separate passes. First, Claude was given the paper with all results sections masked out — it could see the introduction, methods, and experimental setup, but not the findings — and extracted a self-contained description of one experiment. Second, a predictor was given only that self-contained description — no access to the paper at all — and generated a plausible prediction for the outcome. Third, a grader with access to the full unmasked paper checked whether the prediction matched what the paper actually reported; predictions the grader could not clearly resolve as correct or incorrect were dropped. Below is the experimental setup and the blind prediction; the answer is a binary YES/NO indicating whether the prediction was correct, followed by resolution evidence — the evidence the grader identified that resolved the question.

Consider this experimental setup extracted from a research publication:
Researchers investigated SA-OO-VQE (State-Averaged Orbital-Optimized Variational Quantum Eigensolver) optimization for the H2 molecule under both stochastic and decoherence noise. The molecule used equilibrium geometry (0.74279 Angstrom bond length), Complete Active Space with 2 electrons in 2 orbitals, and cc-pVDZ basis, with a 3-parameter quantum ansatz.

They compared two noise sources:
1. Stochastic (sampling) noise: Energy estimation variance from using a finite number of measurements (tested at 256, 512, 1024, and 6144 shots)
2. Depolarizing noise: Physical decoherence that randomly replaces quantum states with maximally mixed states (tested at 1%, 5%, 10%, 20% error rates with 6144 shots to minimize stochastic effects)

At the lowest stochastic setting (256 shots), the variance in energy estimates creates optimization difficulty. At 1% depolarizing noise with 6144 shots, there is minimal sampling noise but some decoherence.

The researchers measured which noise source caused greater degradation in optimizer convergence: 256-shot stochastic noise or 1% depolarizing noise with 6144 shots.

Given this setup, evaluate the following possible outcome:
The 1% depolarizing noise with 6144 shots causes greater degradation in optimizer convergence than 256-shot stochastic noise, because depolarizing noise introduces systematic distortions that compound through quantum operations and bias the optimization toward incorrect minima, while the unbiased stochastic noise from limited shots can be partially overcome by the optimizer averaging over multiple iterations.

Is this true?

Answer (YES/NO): YES